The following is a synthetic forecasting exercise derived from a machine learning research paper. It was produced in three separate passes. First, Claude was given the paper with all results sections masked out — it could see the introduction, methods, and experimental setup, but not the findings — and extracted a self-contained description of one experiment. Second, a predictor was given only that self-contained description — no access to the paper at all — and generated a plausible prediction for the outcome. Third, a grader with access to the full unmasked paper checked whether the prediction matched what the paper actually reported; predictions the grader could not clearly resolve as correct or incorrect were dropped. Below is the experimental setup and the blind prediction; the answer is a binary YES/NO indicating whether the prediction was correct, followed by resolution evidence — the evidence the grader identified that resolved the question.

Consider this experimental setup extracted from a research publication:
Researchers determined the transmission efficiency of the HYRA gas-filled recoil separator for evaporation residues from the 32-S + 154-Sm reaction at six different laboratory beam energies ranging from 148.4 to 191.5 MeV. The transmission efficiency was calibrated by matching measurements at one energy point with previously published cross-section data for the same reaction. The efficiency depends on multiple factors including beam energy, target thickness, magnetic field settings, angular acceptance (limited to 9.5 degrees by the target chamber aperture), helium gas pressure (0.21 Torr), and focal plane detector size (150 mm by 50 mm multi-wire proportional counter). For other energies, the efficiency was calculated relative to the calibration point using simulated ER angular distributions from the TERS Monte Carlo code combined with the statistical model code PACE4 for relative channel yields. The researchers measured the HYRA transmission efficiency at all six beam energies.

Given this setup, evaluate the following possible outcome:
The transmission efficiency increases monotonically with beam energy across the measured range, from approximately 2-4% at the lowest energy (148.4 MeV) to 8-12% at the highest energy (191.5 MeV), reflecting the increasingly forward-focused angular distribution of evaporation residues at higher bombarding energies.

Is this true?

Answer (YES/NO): NO